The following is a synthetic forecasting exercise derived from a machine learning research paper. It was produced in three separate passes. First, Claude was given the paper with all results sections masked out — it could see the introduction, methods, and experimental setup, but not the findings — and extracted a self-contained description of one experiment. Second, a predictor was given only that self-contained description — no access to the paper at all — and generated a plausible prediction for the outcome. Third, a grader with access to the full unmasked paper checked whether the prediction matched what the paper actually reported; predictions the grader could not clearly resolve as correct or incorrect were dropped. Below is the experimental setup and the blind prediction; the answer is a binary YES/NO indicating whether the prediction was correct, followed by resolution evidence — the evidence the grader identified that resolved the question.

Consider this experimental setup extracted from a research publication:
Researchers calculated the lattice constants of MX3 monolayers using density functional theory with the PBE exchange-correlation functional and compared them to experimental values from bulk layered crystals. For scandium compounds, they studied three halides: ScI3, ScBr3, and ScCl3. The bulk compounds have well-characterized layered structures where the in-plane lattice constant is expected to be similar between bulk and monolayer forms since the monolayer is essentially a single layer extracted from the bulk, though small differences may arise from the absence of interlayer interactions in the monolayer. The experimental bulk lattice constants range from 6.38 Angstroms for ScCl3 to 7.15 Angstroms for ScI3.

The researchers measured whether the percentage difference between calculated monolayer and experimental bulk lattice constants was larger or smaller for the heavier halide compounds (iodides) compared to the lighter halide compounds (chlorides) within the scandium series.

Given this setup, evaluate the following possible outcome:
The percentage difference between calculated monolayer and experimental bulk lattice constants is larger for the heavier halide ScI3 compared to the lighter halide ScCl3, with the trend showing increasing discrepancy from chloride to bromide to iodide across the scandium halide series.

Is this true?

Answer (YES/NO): YES